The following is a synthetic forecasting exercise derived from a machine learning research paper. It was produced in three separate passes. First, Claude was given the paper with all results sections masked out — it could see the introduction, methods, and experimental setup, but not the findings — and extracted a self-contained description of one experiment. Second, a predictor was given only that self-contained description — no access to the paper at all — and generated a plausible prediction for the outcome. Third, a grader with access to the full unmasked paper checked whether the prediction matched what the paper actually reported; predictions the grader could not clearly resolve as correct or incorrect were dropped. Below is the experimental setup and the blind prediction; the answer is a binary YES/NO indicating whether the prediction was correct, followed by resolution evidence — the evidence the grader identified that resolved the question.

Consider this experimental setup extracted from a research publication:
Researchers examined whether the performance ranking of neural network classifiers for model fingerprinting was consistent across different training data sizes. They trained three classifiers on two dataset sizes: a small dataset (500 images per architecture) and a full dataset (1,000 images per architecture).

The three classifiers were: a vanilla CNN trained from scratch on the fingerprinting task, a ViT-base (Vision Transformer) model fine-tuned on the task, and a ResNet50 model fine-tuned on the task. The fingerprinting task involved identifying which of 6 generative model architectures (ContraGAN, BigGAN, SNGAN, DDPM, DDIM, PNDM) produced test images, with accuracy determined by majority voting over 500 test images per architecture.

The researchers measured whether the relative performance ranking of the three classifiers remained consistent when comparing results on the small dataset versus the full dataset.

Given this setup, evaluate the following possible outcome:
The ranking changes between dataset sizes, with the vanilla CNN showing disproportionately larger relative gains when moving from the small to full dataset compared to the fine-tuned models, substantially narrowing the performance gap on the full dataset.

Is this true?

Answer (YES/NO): NO